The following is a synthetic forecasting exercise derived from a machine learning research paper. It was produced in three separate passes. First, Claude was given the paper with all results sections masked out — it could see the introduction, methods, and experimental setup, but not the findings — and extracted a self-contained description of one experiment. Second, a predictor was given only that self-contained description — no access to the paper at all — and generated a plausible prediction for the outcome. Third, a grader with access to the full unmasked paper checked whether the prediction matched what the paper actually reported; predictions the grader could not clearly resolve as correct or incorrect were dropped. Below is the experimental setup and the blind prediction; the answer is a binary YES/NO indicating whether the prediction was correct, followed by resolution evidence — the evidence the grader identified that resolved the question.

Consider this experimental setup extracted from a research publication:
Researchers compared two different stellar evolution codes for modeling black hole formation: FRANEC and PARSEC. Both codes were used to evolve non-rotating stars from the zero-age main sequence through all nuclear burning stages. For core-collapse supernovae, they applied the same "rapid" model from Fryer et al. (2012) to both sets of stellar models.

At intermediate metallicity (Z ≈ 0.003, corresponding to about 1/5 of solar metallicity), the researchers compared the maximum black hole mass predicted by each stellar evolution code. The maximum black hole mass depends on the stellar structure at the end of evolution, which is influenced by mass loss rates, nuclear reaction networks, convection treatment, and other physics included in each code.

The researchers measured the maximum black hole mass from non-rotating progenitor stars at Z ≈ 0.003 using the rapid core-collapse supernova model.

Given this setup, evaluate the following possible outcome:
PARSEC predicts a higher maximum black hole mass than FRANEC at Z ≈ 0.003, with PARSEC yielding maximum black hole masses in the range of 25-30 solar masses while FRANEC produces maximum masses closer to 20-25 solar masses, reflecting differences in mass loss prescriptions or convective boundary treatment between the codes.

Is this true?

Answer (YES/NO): NO